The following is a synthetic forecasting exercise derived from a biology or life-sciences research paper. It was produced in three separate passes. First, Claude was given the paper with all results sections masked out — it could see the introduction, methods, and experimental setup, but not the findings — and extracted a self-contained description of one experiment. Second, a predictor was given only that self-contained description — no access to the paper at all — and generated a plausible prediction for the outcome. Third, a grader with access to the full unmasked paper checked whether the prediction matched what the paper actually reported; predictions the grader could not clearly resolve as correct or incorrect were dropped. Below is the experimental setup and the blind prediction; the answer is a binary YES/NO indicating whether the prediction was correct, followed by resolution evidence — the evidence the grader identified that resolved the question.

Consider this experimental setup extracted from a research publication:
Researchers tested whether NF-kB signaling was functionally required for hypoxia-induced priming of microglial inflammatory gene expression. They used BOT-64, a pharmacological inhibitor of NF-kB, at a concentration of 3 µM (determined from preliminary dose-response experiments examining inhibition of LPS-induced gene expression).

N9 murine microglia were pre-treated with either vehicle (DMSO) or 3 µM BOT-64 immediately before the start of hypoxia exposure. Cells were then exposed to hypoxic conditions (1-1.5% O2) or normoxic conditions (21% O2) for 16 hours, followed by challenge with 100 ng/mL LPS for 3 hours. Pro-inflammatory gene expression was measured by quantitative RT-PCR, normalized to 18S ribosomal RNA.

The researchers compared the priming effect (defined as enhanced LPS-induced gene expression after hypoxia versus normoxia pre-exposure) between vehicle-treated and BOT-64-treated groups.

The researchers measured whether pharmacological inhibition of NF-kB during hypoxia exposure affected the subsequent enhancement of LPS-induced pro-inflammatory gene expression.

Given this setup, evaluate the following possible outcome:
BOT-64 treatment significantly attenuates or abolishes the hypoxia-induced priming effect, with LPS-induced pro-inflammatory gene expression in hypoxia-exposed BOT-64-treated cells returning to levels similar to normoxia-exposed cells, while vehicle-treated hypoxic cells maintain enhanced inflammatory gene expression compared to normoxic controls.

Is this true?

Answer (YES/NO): NO